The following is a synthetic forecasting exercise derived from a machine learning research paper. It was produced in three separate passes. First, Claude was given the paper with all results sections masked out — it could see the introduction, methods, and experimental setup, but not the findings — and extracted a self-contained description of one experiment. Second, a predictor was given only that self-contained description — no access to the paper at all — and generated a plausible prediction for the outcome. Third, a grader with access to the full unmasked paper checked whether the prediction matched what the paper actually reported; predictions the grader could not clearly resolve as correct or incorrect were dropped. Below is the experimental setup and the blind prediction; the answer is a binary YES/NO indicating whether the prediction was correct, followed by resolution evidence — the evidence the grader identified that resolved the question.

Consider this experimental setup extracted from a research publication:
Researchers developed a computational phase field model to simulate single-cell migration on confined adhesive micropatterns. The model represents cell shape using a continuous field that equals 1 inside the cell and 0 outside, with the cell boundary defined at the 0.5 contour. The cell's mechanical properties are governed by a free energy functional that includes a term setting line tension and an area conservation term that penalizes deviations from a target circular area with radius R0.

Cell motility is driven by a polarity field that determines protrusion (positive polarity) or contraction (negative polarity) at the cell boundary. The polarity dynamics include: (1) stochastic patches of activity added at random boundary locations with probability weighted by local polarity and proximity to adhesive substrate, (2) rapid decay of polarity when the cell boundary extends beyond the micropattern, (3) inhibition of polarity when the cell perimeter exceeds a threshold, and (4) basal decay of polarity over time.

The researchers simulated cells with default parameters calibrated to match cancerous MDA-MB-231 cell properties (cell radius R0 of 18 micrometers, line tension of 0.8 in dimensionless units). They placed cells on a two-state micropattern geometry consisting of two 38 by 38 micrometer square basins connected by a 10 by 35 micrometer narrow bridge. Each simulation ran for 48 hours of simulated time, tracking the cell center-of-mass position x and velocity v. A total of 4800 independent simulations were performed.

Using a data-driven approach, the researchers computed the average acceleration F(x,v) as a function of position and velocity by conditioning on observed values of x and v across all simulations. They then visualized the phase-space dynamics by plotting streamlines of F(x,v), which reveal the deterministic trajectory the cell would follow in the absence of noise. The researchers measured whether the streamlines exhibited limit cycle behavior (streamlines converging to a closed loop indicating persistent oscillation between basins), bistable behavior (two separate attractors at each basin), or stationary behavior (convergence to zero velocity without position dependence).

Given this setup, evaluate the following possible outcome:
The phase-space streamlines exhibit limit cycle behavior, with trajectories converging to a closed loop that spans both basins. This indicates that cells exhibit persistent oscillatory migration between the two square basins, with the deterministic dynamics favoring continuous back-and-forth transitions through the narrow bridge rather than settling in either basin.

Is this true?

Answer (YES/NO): YES